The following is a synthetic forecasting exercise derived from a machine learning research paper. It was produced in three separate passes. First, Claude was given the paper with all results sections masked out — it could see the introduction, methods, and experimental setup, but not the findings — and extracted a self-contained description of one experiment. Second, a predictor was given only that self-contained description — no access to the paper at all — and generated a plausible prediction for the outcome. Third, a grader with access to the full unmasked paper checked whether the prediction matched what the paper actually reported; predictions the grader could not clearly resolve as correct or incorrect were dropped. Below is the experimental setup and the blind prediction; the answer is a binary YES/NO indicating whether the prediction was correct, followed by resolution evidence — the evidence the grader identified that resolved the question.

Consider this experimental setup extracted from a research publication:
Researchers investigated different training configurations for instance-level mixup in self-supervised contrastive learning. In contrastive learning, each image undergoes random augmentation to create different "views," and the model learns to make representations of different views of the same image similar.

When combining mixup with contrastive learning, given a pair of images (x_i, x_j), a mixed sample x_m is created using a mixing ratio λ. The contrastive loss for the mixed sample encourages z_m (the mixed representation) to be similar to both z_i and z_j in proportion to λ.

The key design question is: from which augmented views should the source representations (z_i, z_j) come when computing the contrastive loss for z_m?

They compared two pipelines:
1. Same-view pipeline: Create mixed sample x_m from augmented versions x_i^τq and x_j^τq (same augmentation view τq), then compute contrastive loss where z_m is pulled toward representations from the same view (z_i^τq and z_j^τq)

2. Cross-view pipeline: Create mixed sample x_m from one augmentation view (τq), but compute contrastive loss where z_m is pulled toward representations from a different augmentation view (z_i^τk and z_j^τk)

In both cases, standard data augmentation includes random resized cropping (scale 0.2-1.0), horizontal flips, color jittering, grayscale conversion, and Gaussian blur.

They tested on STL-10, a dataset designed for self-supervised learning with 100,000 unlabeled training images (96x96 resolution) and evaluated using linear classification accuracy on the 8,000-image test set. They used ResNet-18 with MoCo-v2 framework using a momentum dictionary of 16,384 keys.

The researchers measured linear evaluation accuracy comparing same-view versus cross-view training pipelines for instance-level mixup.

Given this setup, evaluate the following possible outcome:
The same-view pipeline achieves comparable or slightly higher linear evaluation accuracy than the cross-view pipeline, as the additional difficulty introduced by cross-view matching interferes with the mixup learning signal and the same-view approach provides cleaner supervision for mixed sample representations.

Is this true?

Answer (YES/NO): NO